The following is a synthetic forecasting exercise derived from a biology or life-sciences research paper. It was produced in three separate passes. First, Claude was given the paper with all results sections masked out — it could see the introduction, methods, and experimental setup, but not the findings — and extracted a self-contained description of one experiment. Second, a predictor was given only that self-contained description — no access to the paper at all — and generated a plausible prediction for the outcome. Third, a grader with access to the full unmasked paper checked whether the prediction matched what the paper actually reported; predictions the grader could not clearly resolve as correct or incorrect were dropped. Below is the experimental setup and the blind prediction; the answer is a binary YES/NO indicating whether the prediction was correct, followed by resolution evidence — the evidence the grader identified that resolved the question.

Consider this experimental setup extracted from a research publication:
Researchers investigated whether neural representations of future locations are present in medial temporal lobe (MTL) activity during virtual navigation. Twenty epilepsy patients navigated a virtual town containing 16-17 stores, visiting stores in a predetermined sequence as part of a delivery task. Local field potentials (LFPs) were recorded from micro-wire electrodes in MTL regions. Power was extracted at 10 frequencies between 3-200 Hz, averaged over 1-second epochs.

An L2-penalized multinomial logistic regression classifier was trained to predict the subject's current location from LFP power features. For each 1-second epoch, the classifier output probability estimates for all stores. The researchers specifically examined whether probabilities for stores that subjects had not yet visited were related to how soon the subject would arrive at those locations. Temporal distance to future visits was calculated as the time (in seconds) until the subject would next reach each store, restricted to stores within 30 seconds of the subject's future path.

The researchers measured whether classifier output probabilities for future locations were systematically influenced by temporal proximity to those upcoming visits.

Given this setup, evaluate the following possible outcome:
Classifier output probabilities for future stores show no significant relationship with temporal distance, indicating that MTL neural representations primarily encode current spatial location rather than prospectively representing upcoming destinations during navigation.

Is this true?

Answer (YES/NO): NO